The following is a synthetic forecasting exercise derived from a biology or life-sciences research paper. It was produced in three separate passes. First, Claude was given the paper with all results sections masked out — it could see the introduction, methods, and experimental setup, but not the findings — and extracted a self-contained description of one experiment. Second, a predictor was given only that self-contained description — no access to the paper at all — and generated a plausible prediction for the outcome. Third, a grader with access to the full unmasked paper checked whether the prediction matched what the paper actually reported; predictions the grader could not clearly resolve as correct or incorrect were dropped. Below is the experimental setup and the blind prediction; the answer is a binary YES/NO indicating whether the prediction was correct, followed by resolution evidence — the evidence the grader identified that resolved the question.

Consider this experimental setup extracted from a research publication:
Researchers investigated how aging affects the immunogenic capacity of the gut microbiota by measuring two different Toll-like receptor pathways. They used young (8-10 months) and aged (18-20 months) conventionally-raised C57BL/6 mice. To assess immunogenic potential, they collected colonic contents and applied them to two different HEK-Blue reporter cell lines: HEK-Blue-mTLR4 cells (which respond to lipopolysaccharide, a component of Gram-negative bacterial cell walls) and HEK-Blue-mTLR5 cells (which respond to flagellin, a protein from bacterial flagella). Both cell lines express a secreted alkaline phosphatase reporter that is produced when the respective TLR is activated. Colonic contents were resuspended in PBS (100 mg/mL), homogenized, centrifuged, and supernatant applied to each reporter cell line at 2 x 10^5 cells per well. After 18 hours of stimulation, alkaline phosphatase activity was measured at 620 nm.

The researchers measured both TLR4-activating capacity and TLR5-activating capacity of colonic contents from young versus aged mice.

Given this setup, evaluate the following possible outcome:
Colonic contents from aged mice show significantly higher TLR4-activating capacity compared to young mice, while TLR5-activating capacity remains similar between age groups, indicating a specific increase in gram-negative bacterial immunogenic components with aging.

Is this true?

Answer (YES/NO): YES